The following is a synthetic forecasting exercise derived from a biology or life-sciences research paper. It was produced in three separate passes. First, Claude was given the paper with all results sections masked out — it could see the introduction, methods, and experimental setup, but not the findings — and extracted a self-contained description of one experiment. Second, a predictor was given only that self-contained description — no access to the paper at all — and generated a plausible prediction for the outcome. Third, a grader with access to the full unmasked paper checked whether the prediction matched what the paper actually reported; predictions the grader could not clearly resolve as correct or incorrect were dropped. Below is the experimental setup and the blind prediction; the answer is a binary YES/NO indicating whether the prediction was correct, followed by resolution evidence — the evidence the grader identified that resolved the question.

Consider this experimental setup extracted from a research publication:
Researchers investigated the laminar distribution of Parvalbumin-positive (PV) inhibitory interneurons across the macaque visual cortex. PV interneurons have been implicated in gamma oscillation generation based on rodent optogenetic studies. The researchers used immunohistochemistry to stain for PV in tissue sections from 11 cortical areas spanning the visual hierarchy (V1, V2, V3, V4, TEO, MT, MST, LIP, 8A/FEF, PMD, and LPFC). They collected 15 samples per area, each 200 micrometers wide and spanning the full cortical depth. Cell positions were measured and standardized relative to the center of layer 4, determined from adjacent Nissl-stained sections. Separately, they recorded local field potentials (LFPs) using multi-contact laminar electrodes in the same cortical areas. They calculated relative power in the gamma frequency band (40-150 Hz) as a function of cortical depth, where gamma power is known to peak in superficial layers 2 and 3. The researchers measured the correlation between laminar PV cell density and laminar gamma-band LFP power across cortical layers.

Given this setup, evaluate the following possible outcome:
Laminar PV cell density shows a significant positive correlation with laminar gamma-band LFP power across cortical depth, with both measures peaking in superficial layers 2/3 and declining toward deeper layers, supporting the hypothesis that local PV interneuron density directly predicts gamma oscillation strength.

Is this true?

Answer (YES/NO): NO